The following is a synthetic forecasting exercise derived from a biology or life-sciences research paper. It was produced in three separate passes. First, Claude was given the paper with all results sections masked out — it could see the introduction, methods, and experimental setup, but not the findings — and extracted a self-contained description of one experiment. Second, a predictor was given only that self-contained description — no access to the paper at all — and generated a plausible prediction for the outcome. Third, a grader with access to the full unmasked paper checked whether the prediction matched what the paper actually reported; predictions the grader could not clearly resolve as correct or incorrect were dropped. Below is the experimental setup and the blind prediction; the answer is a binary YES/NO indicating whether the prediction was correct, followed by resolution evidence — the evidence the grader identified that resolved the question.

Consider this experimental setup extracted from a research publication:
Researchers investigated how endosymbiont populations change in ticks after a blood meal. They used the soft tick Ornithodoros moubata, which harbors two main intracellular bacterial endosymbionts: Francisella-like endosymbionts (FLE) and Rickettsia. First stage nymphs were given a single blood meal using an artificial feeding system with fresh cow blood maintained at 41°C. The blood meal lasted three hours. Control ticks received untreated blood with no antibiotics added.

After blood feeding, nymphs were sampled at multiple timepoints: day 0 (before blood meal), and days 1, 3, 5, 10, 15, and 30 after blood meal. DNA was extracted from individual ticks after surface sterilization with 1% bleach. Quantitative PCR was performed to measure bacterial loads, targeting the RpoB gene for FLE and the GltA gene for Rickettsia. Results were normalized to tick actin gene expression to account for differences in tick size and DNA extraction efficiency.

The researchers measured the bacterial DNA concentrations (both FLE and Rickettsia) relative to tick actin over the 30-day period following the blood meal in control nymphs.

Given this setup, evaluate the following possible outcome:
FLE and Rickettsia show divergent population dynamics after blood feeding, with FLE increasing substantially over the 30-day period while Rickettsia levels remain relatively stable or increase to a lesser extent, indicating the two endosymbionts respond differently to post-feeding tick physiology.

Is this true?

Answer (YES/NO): NO